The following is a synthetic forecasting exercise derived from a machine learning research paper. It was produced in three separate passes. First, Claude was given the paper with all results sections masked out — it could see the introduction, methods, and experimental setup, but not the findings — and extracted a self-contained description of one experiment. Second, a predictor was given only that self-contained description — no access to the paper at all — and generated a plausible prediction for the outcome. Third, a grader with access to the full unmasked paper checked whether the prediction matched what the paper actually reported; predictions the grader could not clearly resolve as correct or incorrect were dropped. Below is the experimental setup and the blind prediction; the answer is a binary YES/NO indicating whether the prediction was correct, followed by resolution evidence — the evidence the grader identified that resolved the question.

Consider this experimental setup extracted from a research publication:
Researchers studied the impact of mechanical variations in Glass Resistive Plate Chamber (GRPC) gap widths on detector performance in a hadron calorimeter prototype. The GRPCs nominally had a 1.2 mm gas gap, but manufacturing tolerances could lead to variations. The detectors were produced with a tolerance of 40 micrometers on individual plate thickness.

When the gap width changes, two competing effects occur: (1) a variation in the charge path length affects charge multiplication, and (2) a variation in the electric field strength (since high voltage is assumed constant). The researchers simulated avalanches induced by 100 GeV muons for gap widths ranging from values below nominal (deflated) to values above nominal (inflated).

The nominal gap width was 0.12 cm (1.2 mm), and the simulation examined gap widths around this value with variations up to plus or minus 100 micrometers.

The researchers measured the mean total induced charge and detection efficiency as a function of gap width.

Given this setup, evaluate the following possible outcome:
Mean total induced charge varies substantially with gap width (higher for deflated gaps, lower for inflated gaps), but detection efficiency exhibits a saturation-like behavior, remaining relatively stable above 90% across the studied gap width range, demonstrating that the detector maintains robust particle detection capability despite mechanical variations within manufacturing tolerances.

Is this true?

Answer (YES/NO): NO